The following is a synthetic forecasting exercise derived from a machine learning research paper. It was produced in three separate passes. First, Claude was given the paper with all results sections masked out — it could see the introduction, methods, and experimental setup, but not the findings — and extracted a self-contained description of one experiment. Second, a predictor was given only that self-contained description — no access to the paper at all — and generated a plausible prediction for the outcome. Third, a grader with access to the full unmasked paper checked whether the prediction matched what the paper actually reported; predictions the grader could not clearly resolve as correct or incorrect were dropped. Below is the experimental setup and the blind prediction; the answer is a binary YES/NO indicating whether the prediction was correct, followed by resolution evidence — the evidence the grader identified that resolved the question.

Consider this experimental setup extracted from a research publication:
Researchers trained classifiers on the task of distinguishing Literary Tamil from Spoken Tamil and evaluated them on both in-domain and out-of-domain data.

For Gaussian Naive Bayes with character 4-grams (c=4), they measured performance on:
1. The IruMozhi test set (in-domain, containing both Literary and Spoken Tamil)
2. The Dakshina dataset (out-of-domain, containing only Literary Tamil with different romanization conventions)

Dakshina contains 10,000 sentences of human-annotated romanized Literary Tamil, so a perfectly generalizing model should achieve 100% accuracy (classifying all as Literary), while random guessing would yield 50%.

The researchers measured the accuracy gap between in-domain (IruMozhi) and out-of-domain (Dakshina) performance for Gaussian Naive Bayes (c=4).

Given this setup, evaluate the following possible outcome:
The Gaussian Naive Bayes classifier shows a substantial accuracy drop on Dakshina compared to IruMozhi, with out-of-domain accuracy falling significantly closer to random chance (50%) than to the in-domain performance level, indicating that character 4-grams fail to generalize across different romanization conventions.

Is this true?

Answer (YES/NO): YES